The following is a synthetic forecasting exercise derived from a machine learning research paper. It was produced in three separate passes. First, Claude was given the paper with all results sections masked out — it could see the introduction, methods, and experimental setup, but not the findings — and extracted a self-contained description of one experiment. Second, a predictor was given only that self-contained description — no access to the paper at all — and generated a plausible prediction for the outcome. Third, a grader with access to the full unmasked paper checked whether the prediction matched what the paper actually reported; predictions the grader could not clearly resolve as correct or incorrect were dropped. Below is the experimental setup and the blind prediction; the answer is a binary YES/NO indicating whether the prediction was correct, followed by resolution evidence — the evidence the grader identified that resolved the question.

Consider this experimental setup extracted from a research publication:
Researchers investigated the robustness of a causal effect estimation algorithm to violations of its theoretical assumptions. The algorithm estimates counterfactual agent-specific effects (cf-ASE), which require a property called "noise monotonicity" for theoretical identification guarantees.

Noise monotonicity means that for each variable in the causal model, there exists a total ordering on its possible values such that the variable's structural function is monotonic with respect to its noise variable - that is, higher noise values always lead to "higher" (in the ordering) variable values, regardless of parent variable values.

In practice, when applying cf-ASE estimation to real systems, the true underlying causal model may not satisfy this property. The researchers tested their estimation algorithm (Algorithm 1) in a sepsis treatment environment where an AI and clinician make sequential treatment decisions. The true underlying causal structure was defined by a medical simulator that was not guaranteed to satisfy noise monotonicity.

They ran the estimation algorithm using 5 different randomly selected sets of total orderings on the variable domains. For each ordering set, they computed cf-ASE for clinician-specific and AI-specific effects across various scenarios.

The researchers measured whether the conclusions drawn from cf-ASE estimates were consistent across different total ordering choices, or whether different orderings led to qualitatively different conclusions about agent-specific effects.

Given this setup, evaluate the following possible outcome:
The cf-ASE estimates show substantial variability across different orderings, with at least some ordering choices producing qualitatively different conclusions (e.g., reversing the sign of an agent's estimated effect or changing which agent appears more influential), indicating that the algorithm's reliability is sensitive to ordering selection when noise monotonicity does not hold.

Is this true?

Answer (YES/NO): NO